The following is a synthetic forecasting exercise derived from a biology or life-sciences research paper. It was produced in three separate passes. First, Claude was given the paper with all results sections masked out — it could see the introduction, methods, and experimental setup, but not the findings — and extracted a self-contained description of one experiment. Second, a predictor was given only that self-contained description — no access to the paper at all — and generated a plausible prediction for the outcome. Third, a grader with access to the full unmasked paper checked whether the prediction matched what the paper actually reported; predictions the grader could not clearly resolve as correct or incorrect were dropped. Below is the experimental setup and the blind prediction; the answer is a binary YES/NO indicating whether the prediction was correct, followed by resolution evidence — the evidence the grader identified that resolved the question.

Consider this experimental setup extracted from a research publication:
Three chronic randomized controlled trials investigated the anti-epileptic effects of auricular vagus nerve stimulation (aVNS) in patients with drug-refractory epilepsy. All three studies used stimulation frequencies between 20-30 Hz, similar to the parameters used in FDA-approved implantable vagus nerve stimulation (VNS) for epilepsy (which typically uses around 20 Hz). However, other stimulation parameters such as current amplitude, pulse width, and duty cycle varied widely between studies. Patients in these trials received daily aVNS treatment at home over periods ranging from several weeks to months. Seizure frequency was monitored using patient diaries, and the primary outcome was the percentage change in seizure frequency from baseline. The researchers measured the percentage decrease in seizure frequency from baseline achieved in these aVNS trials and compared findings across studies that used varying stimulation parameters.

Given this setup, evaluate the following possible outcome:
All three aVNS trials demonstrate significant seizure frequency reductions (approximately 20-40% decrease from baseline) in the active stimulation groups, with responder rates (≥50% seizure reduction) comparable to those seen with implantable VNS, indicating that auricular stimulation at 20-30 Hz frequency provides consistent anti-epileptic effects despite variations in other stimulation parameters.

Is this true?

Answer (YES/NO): NO